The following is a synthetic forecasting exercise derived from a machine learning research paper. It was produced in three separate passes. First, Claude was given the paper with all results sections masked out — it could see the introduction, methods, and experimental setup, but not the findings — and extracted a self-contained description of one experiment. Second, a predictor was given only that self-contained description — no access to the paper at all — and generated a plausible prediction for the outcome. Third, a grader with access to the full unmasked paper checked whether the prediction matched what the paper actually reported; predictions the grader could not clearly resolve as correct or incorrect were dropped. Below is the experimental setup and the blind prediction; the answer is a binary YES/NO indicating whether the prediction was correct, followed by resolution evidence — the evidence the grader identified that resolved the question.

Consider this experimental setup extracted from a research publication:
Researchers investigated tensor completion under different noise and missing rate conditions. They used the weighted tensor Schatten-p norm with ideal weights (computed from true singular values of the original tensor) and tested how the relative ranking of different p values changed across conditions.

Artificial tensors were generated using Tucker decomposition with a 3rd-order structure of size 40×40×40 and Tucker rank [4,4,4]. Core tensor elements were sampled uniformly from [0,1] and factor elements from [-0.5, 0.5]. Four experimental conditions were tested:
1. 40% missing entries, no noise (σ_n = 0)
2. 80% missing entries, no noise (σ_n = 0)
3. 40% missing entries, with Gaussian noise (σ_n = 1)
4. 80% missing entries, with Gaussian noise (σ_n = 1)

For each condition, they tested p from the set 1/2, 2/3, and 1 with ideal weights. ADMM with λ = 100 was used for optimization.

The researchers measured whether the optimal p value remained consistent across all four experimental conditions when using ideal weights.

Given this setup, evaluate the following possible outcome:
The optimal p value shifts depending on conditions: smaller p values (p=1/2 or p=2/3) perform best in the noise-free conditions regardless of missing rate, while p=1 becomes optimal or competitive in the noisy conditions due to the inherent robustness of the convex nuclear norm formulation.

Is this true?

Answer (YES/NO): NO